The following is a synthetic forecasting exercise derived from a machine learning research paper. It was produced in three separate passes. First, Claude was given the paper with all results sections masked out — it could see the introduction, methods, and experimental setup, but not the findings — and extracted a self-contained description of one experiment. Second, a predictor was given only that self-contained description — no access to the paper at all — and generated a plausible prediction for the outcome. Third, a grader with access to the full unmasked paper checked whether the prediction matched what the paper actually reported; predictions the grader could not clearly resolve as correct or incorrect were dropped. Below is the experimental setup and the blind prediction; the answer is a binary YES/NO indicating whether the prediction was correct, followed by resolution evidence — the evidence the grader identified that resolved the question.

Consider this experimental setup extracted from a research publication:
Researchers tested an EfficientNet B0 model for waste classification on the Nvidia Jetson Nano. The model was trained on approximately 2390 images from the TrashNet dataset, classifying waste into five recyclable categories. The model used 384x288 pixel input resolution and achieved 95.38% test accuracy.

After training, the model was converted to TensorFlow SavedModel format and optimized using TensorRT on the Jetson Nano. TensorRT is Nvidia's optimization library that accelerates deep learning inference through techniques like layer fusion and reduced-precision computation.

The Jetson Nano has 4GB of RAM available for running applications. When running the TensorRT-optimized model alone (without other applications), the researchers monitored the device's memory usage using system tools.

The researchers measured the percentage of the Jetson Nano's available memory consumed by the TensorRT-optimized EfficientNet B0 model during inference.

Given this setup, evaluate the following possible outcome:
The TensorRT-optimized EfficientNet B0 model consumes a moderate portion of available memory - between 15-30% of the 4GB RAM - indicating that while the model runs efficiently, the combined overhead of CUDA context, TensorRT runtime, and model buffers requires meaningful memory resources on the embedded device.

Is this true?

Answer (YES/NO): NO